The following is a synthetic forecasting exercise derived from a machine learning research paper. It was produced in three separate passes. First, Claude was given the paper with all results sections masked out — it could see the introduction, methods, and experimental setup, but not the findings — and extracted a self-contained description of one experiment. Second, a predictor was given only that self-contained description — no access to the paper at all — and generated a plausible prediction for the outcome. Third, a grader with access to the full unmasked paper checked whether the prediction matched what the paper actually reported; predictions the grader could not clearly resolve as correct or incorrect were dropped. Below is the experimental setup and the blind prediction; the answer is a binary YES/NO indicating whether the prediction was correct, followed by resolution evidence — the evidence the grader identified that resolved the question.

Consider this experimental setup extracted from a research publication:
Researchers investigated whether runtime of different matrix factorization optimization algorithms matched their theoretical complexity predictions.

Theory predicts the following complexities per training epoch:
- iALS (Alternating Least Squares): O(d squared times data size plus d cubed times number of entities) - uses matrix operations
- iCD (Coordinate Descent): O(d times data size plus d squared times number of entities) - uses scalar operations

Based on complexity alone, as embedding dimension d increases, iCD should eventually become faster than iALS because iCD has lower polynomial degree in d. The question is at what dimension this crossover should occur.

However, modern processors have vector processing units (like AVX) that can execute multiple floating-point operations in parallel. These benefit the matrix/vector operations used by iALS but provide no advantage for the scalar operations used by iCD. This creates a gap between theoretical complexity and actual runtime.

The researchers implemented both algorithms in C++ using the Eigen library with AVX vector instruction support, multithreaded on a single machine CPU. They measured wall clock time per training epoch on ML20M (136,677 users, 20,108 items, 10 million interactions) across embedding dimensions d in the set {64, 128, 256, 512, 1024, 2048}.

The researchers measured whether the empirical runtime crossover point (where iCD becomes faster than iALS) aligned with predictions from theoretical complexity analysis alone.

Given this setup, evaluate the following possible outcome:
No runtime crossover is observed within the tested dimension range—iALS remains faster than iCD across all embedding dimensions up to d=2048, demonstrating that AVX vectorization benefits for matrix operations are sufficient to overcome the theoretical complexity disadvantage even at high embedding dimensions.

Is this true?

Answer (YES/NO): NO